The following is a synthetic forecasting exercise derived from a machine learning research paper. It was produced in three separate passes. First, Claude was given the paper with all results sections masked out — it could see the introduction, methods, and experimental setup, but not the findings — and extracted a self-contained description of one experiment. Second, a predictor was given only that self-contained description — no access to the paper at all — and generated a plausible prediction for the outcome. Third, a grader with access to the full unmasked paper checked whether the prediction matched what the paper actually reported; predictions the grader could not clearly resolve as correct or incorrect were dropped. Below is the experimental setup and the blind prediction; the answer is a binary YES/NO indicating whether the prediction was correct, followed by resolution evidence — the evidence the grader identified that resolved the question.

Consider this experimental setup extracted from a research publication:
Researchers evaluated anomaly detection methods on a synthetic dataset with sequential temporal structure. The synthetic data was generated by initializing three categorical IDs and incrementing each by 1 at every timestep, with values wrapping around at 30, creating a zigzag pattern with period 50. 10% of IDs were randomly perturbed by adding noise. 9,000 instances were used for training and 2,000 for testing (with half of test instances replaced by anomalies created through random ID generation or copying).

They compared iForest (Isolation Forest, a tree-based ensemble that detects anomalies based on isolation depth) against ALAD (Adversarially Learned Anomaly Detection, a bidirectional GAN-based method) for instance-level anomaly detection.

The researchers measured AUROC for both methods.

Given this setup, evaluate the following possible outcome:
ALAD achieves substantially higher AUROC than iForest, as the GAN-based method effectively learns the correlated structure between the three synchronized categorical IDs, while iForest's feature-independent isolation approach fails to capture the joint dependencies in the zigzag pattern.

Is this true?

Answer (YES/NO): NO